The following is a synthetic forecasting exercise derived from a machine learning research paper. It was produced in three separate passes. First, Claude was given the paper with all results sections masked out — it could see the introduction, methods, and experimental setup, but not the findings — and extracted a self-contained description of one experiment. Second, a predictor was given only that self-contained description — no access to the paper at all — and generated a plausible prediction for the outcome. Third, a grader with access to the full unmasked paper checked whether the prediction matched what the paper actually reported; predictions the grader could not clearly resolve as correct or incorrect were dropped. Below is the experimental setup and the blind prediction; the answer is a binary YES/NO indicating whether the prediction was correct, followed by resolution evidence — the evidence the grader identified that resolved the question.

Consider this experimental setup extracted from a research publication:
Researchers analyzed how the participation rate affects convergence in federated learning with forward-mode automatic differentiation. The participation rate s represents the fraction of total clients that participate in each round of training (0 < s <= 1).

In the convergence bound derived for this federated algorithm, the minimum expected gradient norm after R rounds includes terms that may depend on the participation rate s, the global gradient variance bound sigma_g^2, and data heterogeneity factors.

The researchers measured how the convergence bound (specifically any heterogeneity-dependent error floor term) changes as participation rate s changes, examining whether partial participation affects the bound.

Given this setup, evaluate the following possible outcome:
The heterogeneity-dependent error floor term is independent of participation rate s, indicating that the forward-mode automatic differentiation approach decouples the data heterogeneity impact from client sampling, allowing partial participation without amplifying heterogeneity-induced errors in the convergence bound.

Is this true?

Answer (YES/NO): NO